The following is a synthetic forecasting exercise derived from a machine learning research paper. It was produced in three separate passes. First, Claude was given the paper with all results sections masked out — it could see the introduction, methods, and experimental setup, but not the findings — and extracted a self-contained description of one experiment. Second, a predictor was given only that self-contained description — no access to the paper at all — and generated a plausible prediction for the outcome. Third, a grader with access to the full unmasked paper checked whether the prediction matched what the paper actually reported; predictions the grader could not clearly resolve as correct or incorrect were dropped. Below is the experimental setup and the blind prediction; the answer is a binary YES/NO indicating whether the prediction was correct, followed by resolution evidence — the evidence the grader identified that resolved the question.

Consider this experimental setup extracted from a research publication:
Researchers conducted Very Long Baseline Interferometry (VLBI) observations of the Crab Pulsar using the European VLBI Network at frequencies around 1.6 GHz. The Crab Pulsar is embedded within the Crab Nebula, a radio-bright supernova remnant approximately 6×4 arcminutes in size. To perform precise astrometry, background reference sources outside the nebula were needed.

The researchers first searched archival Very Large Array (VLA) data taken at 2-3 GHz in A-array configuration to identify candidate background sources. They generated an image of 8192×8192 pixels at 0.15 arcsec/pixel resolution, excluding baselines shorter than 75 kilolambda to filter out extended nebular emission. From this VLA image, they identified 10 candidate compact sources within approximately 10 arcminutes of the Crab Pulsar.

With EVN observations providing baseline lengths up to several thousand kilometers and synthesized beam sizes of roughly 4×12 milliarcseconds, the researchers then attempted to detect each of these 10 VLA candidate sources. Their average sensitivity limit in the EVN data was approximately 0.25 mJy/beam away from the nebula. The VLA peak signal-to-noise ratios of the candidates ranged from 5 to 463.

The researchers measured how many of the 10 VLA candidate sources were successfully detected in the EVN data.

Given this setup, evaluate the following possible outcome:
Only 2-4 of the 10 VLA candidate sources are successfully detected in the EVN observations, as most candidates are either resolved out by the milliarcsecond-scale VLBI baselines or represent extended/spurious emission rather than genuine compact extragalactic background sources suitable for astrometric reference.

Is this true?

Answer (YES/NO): YES